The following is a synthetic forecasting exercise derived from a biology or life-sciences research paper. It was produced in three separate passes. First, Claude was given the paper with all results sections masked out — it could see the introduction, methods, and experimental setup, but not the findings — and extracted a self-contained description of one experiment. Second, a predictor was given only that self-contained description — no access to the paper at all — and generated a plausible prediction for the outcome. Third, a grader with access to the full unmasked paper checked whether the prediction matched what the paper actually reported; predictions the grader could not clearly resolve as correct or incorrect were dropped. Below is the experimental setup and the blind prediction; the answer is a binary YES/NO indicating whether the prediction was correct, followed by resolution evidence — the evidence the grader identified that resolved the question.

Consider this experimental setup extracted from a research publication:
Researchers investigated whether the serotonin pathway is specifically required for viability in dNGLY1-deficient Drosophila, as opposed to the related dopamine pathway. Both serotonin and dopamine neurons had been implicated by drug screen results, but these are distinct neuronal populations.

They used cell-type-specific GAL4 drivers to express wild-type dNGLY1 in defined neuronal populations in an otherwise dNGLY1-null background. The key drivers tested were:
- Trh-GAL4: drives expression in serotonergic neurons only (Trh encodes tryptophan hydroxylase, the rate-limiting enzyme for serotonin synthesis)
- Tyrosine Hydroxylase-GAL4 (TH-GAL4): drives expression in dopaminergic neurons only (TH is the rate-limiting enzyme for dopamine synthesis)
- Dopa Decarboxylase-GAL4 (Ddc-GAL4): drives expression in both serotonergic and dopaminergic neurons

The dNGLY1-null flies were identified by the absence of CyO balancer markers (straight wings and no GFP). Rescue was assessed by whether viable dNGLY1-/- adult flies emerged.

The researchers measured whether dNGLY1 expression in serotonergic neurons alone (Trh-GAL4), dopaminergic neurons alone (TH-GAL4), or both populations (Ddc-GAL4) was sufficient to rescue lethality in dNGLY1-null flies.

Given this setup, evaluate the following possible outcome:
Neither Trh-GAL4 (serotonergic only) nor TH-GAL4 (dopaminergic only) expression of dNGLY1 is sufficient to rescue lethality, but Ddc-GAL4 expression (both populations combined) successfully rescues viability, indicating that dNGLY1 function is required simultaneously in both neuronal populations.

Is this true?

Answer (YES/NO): NO